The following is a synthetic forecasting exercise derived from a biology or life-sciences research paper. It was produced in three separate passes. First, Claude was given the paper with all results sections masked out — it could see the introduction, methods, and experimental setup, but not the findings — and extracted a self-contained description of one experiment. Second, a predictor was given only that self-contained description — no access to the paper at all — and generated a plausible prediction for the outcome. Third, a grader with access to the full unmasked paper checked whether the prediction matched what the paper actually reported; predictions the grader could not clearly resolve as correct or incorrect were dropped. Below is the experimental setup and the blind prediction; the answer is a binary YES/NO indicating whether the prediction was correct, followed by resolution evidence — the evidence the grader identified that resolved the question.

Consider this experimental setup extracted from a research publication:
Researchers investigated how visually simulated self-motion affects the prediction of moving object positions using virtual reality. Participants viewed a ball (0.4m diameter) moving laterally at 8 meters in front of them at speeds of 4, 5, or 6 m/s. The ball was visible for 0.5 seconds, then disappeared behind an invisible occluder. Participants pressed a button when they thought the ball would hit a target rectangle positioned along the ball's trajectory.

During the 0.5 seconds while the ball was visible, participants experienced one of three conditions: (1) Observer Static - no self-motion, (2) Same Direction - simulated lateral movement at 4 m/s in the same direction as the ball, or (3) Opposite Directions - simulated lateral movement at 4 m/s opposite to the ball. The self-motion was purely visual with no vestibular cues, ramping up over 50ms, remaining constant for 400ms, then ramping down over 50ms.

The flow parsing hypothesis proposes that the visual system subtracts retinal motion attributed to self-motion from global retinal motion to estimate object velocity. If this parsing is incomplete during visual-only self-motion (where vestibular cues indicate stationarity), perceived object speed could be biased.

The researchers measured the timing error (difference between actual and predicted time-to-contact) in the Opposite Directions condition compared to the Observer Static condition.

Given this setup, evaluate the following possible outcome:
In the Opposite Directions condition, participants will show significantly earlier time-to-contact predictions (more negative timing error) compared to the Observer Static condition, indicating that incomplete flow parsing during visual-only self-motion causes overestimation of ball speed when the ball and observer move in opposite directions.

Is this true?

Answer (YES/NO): YES